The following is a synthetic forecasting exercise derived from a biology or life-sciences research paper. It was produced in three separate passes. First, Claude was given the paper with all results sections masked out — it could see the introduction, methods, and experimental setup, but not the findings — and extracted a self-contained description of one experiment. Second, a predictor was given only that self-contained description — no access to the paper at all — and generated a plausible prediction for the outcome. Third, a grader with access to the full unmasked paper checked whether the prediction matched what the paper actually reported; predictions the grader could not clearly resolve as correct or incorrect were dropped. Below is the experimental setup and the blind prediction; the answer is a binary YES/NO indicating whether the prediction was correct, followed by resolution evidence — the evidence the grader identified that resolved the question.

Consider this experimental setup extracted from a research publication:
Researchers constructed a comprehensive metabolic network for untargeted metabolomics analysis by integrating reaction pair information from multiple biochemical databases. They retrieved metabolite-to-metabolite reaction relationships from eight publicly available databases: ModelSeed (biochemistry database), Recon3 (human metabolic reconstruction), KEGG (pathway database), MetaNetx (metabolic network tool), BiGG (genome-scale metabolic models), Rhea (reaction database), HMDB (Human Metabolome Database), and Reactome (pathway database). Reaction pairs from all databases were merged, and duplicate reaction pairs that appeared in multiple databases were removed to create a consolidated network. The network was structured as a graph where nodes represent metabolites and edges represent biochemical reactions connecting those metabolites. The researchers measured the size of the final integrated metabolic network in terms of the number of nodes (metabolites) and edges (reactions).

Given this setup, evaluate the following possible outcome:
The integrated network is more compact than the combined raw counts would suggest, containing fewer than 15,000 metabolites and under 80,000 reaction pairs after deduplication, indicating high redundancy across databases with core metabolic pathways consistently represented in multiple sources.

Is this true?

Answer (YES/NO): YES